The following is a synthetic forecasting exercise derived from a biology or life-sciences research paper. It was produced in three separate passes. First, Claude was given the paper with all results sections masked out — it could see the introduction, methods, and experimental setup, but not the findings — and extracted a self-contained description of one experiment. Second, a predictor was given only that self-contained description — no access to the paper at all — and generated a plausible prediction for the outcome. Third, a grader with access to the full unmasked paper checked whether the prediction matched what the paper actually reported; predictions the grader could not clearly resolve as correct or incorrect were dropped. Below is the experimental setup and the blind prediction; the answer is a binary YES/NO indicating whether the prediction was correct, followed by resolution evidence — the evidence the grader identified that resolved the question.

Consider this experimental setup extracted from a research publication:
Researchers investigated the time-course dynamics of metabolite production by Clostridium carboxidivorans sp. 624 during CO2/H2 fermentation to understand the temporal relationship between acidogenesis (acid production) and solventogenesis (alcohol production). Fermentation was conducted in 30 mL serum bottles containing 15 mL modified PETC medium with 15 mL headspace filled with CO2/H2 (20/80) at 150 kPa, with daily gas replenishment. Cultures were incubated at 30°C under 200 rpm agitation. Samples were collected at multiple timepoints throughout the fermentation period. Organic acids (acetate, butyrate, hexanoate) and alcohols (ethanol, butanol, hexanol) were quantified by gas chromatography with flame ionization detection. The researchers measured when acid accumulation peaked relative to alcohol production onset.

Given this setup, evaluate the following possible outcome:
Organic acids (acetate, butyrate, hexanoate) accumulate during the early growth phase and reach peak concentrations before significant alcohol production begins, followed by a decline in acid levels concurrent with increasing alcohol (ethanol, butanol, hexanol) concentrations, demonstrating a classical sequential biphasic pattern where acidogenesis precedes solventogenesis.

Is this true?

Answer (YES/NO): NO